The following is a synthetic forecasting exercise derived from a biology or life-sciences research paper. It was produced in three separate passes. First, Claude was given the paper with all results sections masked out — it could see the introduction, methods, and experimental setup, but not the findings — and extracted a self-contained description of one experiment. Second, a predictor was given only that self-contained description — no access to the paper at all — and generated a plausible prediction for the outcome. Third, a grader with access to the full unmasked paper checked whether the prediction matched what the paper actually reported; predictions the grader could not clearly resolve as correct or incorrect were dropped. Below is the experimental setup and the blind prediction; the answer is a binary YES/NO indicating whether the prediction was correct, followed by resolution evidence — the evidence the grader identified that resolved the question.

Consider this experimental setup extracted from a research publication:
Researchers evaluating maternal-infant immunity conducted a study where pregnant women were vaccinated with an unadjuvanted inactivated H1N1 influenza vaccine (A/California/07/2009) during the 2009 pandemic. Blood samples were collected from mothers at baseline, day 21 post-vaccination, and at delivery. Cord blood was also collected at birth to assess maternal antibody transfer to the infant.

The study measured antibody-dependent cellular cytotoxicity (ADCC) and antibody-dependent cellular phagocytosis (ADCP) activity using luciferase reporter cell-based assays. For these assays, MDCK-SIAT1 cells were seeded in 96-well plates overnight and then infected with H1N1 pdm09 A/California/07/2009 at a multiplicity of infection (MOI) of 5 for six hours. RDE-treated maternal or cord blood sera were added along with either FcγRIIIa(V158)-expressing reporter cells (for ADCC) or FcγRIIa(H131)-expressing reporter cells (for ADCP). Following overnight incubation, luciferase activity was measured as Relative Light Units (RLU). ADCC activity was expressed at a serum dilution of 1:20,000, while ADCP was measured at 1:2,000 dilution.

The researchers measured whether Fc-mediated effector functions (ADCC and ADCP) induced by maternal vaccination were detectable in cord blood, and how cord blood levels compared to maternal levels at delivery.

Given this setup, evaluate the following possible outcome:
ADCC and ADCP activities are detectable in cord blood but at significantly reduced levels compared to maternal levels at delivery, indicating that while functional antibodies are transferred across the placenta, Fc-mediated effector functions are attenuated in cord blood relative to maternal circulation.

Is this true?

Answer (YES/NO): NO